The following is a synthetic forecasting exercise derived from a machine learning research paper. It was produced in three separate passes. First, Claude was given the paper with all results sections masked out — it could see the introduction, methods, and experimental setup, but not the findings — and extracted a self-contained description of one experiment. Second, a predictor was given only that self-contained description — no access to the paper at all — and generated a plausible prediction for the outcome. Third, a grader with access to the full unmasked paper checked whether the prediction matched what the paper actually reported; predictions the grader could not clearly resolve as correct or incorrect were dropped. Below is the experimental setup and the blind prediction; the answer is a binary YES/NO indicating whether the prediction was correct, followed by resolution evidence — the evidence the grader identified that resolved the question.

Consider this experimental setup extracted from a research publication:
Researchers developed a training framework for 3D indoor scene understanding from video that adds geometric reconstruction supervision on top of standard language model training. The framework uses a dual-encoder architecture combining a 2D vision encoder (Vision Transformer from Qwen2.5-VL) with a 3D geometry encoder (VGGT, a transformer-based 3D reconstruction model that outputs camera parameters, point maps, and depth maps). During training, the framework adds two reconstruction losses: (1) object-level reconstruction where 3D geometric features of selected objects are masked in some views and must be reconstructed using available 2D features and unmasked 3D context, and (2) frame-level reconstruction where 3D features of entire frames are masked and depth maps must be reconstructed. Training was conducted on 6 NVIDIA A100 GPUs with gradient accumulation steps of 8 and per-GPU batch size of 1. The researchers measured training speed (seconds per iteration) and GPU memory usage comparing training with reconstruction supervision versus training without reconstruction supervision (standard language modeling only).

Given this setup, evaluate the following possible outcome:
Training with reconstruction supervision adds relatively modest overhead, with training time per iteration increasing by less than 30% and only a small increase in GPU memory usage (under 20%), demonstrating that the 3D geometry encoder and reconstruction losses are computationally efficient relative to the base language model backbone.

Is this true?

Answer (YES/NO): YES